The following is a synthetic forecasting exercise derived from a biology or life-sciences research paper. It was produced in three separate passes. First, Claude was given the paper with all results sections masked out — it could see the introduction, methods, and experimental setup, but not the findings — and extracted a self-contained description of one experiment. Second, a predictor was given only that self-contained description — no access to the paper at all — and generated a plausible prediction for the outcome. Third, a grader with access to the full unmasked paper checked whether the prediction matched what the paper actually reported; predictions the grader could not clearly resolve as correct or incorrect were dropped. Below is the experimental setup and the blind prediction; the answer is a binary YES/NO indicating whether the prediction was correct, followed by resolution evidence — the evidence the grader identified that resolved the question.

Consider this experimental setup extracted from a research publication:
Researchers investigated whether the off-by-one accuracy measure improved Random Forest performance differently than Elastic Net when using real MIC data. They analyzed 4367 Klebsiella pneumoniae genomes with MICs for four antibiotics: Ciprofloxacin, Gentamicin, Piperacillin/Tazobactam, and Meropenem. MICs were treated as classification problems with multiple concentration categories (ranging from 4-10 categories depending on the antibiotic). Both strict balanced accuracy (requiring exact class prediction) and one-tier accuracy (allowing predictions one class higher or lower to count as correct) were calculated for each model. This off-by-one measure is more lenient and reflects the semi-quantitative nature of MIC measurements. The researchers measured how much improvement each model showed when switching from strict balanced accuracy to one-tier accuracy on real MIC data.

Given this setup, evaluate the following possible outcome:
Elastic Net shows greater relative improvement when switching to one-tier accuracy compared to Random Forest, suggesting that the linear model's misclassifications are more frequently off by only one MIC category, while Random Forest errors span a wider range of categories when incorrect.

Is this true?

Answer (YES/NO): YES